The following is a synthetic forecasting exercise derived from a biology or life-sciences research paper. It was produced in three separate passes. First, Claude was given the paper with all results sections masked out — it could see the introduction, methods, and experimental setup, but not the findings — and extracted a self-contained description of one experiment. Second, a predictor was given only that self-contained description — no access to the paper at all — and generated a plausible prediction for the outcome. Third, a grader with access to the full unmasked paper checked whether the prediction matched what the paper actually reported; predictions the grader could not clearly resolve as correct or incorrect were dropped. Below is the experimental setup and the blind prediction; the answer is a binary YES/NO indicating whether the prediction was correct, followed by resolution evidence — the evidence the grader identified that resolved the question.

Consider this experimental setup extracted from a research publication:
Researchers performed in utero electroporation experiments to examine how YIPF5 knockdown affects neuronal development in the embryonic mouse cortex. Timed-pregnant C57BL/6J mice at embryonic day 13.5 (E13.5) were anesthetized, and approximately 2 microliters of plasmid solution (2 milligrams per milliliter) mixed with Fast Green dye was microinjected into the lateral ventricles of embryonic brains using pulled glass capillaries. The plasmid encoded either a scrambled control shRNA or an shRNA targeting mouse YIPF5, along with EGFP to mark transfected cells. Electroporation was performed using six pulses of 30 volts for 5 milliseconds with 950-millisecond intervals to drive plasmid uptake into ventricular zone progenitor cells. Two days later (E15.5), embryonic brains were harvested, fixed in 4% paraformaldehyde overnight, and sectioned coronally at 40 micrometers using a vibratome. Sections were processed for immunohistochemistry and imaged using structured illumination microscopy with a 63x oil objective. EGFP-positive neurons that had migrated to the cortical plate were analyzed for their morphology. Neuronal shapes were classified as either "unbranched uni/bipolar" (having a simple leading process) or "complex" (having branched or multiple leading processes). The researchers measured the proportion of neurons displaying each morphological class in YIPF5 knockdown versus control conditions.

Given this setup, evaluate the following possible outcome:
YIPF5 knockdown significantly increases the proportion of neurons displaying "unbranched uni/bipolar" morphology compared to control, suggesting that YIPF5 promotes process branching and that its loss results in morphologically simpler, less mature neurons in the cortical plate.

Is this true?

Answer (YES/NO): YES